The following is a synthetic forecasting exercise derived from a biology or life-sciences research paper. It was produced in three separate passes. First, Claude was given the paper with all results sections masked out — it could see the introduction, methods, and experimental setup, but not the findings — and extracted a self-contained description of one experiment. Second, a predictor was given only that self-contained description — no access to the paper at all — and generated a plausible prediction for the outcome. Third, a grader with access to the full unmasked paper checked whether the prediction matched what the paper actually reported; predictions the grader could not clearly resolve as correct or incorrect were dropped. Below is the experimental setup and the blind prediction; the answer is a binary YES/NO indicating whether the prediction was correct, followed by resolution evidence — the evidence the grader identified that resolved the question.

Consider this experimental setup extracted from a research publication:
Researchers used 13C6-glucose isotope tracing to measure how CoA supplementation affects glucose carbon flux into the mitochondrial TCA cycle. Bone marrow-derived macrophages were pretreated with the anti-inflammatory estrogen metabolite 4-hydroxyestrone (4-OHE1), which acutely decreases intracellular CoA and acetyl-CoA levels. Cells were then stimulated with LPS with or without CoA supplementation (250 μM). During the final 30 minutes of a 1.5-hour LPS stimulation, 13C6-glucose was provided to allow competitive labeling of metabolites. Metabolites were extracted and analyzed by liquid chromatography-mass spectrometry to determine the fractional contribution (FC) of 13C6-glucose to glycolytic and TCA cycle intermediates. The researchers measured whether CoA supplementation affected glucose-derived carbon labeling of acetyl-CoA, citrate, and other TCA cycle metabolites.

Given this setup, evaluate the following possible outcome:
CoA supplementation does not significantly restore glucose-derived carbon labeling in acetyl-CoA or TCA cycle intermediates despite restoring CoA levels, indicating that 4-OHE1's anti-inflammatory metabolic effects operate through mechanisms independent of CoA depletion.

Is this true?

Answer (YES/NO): NO